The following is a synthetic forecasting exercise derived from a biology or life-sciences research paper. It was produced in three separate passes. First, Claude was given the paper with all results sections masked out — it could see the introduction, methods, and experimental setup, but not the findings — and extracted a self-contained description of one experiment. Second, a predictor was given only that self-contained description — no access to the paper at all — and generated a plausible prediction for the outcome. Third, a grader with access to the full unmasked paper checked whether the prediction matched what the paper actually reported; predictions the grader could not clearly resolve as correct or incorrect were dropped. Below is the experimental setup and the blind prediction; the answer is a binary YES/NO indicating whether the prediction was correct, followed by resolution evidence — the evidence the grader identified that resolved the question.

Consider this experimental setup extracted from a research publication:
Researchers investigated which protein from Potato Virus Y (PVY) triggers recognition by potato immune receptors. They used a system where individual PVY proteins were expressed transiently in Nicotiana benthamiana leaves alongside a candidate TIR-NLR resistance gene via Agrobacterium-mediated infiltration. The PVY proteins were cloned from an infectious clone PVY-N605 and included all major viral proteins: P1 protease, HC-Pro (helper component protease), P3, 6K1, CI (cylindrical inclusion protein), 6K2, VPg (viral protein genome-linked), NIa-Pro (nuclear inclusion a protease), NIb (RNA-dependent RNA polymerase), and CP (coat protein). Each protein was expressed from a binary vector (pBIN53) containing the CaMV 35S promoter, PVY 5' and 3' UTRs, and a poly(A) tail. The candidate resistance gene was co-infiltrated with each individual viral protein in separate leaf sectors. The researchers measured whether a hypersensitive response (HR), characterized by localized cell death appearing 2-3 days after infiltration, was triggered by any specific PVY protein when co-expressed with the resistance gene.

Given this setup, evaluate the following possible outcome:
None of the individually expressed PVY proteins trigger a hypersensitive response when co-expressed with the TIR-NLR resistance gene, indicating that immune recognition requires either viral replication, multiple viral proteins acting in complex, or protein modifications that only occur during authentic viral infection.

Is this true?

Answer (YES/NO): NO